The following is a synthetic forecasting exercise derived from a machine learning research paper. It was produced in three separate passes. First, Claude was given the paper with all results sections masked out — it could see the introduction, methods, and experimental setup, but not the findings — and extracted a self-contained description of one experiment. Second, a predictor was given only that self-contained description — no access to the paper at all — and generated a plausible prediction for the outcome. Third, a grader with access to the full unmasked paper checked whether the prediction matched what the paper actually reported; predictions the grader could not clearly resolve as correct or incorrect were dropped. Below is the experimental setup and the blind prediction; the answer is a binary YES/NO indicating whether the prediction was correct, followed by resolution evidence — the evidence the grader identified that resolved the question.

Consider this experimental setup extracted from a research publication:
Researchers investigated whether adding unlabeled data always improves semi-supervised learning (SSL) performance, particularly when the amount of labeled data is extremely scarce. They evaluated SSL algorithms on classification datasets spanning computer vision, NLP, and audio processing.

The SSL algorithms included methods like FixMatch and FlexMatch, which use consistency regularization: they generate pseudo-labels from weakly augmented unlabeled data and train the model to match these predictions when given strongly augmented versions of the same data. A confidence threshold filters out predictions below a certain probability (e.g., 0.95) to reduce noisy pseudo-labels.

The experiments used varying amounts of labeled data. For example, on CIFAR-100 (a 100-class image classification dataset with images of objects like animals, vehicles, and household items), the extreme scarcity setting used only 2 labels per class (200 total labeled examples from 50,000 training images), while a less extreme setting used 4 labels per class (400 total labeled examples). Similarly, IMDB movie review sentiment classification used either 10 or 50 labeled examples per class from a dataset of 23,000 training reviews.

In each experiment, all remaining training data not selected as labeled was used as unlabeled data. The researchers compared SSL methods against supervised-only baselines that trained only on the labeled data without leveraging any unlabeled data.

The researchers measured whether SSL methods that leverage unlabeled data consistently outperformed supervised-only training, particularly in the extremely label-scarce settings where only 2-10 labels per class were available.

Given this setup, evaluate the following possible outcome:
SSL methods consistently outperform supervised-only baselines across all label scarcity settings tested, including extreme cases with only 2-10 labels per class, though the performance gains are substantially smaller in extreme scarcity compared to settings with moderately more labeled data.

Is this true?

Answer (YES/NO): NO